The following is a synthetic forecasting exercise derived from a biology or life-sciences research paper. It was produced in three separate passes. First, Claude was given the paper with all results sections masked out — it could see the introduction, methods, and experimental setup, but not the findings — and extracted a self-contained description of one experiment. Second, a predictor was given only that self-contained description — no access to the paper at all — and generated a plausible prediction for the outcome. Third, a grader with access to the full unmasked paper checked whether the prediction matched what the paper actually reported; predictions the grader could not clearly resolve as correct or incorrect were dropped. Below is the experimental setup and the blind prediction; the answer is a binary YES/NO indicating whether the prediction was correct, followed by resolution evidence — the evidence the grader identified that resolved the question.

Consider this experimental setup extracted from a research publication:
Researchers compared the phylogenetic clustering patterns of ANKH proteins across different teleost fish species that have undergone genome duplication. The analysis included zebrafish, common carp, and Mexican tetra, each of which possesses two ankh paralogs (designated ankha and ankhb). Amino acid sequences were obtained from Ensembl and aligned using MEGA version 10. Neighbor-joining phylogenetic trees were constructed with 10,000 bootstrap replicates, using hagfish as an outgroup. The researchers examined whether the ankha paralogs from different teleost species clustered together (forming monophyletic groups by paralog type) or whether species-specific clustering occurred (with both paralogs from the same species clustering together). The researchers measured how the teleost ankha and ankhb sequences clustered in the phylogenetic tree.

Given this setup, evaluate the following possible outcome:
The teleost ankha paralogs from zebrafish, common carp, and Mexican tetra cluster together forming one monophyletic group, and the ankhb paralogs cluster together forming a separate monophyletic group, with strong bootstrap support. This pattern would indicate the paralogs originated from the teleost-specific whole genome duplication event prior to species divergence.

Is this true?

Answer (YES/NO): YES